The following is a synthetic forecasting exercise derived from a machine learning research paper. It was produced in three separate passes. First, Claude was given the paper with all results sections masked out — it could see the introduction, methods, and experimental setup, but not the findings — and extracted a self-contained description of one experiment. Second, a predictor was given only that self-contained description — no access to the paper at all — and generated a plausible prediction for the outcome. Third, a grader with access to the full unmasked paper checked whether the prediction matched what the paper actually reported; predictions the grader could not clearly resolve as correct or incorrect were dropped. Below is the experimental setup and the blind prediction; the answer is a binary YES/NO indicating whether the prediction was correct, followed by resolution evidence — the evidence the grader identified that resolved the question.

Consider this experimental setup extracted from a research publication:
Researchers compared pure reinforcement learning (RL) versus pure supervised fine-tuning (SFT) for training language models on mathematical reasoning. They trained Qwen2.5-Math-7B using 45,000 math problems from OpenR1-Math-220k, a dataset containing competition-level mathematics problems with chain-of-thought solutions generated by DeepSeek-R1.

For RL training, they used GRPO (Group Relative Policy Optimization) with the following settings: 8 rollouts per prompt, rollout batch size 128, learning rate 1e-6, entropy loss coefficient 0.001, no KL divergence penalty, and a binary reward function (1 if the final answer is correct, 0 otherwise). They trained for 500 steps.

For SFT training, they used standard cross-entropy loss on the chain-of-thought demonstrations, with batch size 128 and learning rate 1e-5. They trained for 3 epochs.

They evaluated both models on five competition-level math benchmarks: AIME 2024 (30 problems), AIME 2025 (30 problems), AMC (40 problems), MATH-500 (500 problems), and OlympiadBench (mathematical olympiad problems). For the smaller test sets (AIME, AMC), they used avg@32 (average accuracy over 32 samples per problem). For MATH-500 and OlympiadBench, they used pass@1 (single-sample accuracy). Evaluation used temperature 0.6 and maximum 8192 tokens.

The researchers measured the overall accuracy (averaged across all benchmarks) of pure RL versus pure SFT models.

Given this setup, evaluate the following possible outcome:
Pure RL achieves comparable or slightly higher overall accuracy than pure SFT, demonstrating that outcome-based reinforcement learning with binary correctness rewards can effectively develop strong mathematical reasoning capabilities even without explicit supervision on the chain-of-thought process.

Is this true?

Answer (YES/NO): NO